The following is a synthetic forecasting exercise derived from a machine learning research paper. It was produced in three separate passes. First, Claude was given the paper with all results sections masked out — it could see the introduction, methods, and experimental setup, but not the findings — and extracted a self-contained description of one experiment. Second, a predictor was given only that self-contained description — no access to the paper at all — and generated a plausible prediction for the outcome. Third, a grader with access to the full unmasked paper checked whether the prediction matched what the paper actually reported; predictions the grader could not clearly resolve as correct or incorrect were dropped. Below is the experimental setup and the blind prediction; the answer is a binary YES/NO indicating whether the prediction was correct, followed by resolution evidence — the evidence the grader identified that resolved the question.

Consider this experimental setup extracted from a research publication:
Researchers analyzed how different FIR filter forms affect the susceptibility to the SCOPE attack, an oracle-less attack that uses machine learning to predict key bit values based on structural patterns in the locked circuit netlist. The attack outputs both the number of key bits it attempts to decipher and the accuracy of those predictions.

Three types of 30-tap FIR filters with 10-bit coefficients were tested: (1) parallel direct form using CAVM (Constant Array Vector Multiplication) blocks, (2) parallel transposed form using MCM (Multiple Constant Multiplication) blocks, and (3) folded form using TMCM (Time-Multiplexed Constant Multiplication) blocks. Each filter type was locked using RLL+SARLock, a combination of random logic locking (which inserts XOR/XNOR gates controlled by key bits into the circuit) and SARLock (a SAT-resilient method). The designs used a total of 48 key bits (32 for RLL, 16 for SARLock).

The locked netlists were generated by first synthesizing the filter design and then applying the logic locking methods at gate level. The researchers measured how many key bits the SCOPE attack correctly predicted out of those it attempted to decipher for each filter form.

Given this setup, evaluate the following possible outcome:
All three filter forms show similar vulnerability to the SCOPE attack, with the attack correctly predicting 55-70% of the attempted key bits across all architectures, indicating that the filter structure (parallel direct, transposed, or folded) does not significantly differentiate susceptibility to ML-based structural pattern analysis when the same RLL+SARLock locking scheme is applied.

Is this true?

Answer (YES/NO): NO